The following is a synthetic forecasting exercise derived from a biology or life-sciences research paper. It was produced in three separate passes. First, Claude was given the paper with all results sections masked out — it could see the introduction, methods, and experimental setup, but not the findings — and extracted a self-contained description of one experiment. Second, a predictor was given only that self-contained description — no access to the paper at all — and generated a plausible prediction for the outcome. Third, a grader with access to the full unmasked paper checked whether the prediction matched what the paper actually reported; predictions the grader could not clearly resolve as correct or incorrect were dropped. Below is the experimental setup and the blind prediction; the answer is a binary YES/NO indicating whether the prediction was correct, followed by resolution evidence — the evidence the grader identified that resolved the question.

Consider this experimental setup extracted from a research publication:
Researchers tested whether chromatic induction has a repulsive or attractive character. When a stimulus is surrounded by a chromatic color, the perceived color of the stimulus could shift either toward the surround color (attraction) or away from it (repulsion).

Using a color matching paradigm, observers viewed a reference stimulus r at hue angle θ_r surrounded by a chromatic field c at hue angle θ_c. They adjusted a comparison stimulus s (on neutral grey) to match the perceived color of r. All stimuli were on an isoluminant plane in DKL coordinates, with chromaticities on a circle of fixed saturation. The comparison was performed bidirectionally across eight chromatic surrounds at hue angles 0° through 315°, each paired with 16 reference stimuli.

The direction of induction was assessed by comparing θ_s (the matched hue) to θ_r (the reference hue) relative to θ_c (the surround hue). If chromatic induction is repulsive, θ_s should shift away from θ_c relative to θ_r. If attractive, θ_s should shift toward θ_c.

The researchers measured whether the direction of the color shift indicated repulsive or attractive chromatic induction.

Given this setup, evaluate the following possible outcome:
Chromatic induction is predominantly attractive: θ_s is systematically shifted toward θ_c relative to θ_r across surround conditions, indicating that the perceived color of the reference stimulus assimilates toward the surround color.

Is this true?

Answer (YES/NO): NO